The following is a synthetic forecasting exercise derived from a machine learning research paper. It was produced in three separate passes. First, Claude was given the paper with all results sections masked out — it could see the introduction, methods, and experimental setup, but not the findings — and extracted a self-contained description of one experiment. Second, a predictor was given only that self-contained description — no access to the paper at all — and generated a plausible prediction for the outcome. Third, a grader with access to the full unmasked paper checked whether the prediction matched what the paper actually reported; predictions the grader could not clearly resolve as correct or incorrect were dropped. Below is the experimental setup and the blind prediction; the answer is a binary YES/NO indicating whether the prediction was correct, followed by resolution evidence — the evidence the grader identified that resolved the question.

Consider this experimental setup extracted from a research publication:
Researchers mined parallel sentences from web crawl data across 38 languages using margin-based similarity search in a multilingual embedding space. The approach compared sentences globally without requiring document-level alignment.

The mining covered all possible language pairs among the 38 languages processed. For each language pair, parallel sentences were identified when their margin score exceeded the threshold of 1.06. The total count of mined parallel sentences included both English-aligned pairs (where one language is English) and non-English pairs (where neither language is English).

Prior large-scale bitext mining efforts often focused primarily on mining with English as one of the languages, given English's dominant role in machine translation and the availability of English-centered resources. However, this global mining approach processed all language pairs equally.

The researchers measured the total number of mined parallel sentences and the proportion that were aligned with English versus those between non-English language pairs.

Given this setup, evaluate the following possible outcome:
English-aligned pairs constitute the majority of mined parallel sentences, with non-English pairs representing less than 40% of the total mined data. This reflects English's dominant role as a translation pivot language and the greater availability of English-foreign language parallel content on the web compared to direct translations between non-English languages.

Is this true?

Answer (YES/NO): NO